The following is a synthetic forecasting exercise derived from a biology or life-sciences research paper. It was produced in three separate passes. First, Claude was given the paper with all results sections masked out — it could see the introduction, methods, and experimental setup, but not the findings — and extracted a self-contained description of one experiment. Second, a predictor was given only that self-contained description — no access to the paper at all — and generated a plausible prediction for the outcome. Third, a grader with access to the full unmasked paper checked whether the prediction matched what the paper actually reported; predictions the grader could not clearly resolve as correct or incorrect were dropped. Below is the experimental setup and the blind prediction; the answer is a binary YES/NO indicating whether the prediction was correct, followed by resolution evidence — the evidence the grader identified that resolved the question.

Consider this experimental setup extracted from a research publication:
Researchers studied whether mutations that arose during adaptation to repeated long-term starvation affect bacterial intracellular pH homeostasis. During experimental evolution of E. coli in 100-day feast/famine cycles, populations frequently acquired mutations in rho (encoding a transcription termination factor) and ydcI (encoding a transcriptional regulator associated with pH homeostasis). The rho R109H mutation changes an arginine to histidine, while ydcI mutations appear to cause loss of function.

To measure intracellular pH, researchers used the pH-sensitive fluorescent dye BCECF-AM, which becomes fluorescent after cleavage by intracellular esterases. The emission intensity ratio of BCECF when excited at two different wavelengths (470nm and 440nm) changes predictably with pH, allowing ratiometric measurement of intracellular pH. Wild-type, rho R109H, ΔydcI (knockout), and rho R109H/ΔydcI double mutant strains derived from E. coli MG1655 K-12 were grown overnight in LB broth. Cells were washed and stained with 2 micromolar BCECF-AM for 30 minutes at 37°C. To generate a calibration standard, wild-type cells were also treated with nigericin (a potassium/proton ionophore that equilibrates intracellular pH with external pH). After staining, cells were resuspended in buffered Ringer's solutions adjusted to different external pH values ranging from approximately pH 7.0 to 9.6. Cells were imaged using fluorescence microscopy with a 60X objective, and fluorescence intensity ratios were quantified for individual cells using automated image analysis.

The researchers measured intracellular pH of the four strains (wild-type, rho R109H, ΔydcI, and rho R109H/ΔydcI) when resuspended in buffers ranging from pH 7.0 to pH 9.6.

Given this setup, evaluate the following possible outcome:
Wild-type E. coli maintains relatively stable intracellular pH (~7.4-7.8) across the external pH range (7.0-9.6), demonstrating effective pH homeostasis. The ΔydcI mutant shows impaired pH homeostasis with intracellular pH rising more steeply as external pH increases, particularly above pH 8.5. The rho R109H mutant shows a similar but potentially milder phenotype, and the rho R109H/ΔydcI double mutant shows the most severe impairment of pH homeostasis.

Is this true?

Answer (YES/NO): NO